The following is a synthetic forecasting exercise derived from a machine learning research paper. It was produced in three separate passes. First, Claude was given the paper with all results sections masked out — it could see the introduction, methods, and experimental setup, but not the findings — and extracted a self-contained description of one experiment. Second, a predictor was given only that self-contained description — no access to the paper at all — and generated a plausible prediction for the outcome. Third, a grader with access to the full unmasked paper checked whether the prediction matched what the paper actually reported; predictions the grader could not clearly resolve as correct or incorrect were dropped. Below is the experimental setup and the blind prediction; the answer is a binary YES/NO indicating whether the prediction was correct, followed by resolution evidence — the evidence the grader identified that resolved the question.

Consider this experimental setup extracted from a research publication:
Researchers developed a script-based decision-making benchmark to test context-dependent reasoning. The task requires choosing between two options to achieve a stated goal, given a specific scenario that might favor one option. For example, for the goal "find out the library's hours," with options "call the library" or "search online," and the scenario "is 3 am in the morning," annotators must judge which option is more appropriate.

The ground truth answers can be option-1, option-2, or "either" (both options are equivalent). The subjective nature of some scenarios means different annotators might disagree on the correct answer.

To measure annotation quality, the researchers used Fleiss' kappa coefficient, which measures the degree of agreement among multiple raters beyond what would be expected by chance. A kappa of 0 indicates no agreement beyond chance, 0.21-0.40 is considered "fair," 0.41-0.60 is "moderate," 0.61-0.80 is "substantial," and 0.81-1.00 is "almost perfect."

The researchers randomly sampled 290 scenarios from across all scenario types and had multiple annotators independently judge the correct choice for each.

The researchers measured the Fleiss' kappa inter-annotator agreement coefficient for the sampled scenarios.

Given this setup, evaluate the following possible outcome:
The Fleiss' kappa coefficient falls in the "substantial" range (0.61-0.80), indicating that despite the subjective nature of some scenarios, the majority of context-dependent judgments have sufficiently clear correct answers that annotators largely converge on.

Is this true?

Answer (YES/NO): NO